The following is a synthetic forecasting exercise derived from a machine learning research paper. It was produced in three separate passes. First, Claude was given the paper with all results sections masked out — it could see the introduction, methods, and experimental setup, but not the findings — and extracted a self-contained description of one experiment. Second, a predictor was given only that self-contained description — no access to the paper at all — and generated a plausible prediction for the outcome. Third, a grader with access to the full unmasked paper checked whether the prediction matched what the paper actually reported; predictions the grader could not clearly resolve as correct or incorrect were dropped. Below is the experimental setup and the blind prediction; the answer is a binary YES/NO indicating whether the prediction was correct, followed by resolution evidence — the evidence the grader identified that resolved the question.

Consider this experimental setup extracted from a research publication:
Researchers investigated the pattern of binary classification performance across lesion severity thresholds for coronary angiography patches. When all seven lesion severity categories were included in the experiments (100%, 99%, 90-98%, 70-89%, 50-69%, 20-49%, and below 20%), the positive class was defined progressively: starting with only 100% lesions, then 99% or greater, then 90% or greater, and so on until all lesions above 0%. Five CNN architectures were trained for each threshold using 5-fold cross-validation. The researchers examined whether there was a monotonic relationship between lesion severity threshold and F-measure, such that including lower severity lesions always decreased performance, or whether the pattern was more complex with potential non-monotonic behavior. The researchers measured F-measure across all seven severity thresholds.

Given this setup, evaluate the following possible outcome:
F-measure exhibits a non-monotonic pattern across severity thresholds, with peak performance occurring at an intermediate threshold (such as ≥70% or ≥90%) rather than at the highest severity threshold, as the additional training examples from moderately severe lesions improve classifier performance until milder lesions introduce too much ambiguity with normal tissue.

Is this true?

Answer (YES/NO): NO